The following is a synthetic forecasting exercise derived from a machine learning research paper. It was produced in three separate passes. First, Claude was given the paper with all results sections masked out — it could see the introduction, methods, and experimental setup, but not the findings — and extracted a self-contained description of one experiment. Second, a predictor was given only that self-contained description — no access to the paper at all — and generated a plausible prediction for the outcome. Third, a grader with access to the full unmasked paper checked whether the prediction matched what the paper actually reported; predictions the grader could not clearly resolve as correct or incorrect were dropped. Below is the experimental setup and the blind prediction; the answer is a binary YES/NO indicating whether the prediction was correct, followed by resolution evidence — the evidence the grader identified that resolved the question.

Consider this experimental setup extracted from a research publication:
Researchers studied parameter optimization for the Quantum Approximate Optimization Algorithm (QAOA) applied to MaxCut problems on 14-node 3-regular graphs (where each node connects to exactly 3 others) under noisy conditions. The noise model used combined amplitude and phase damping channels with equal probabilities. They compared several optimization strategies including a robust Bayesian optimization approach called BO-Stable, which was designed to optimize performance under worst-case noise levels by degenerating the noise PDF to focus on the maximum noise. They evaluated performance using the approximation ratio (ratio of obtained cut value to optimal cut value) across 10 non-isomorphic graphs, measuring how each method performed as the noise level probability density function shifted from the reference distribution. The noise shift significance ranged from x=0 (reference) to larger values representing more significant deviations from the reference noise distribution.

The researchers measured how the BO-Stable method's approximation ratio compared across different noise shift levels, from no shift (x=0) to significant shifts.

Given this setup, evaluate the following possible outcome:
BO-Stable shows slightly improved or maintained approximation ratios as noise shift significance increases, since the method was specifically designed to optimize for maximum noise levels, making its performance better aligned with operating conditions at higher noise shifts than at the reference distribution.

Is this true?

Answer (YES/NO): NO